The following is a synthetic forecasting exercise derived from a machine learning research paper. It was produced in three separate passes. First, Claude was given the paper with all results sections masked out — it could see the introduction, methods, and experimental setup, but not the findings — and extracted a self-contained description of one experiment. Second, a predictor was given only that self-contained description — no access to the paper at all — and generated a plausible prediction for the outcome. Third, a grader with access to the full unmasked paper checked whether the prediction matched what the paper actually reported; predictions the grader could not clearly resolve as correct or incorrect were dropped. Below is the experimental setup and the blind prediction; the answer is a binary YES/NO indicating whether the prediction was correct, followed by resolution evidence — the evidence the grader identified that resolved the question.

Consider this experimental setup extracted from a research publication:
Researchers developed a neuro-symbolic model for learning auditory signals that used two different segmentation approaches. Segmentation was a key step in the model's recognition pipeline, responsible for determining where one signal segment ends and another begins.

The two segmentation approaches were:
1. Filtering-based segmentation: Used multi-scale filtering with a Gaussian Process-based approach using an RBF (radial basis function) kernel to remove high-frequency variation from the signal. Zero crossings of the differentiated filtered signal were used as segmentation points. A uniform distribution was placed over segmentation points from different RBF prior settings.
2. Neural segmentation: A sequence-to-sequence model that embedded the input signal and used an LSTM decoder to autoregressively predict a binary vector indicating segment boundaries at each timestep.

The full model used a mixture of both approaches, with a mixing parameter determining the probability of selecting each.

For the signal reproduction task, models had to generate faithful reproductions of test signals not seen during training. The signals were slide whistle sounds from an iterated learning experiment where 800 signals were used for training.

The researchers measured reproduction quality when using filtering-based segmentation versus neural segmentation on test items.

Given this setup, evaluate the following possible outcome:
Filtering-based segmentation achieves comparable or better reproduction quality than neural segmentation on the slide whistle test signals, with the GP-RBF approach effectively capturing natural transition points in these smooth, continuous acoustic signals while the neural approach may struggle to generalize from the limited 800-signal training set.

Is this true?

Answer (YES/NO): YES